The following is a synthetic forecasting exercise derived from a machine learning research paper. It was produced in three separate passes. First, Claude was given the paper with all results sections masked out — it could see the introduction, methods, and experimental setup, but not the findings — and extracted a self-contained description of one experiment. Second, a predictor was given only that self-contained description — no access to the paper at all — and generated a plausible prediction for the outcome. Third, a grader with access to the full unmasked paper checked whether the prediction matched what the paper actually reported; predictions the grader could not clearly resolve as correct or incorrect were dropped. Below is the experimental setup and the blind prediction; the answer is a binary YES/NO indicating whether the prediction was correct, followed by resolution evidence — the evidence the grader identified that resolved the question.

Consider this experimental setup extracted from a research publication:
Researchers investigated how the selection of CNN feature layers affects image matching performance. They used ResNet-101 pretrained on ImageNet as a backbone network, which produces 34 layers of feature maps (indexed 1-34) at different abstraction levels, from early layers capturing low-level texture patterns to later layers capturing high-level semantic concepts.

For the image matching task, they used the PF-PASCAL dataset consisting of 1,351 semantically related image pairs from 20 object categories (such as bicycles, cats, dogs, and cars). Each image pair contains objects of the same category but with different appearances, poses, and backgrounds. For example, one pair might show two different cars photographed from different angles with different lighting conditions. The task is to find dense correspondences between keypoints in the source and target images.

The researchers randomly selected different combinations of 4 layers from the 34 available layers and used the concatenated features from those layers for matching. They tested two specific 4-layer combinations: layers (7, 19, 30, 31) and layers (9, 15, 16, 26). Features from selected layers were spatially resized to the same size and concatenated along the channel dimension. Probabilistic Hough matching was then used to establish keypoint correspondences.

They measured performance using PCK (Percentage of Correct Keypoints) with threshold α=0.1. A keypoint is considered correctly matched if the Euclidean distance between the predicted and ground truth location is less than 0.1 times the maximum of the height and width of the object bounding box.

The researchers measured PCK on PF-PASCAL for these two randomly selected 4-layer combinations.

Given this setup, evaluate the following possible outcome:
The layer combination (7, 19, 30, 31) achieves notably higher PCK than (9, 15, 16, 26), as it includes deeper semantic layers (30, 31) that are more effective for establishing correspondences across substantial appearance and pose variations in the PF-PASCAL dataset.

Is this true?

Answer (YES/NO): NO